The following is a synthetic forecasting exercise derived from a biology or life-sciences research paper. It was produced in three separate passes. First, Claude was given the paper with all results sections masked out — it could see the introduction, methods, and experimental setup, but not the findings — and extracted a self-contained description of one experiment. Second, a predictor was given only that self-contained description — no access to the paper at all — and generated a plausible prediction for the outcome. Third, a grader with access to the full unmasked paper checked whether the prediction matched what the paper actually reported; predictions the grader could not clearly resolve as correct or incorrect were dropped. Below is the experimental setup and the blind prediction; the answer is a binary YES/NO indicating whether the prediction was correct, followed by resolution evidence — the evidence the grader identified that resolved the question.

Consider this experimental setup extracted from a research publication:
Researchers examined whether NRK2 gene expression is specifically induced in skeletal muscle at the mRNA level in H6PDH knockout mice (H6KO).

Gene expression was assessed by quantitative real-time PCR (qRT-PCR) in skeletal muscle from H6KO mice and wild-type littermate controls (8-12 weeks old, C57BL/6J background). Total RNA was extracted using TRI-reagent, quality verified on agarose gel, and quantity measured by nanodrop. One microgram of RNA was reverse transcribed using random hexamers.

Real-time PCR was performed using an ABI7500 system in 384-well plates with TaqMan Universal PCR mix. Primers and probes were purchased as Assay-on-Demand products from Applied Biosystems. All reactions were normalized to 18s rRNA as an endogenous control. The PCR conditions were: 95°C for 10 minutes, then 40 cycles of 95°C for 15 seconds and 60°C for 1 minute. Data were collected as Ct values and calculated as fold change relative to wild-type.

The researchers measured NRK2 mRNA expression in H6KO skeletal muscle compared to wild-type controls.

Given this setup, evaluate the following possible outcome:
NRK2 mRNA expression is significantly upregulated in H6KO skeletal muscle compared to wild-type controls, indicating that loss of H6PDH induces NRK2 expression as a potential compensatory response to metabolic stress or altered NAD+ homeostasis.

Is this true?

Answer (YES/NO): YES